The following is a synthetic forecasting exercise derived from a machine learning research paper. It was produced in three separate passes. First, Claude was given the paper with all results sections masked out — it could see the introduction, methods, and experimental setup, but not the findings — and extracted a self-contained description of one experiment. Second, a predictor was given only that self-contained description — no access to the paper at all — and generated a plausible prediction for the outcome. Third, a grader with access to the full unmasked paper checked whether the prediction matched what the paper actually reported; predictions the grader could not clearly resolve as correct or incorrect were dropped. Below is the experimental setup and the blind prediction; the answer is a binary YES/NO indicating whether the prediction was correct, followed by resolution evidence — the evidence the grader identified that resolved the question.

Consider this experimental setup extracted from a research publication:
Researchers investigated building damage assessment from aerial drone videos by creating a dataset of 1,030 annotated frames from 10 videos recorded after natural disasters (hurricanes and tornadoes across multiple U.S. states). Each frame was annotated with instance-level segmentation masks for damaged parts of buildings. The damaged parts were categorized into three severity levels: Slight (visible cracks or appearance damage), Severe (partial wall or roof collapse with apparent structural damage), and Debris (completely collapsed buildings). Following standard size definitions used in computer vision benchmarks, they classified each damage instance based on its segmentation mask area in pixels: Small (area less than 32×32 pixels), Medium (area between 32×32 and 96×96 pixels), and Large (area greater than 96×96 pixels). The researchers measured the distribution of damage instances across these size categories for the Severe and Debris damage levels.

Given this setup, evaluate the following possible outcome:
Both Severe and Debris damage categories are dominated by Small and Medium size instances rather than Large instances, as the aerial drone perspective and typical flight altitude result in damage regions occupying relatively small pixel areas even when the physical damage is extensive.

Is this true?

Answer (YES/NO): NO